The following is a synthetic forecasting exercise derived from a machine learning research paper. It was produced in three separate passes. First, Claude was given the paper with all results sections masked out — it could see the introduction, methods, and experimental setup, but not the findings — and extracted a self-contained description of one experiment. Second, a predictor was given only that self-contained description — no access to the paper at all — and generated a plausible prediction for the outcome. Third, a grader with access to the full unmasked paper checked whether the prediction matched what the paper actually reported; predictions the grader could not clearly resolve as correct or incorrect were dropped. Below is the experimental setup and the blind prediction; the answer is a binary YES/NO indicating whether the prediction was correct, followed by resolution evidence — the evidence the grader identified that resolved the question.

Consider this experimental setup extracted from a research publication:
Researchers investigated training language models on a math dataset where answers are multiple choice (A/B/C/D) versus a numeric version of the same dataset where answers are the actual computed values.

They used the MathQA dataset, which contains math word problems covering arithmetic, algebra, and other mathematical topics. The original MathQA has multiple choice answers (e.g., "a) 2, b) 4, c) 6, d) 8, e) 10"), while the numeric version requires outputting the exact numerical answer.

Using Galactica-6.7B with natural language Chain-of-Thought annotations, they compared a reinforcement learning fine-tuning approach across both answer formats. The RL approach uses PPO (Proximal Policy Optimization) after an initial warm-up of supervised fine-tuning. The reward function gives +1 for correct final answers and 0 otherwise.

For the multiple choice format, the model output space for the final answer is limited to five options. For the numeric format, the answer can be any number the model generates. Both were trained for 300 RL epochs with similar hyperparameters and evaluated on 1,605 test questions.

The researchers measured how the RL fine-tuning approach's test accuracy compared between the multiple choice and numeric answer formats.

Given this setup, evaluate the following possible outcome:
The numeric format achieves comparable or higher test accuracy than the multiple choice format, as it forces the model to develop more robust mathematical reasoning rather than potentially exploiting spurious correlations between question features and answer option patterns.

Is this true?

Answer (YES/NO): NO